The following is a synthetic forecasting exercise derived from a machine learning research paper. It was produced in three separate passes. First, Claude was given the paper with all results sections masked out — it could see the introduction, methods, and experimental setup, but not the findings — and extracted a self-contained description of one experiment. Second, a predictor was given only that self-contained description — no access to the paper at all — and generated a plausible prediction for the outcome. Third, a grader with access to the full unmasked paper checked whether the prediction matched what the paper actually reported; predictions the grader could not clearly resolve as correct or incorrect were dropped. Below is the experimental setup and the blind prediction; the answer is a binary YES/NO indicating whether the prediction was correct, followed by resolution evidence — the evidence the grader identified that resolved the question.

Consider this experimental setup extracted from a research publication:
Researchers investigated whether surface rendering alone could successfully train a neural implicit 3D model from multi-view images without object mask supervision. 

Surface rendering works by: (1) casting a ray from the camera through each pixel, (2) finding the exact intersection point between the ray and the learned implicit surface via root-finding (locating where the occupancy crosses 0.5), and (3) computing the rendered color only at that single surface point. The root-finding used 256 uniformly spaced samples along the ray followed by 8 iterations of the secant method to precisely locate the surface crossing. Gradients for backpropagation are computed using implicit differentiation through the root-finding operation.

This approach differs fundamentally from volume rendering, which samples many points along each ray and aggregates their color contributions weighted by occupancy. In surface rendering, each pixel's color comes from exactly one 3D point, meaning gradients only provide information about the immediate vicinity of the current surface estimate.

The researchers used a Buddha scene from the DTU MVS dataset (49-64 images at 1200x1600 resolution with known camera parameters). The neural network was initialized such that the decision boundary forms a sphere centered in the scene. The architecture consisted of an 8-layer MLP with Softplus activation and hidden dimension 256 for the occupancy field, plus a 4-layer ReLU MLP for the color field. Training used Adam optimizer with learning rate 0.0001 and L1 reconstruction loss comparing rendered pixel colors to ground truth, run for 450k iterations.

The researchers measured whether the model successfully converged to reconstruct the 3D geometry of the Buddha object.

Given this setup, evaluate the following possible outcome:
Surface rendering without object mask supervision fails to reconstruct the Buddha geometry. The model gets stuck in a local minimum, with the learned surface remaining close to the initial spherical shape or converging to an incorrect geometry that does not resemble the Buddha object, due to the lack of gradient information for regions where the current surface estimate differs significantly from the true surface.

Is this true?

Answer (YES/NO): YES